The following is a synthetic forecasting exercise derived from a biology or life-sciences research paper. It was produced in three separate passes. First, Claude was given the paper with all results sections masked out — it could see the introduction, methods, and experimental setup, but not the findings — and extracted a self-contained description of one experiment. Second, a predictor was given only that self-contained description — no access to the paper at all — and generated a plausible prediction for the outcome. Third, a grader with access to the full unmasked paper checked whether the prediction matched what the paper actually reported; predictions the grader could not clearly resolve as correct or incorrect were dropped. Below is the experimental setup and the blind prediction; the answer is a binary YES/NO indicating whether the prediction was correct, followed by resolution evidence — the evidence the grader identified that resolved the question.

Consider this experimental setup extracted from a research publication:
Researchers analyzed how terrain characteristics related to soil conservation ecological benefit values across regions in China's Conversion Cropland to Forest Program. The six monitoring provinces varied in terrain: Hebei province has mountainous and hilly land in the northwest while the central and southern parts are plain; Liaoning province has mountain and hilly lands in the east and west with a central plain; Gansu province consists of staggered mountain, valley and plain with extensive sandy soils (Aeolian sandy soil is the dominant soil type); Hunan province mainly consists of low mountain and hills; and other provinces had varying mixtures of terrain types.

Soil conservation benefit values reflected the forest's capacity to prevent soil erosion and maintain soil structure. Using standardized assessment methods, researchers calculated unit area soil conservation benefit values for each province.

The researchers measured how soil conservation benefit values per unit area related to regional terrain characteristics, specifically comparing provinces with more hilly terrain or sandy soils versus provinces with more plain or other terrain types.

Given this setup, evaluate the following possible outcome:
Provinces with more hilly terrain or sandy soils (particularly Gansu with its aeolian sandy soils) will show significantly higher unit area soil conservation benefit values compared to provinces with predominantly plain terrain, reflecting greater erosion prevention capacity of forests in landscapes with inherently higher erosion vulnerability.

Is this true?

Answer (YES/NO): YES